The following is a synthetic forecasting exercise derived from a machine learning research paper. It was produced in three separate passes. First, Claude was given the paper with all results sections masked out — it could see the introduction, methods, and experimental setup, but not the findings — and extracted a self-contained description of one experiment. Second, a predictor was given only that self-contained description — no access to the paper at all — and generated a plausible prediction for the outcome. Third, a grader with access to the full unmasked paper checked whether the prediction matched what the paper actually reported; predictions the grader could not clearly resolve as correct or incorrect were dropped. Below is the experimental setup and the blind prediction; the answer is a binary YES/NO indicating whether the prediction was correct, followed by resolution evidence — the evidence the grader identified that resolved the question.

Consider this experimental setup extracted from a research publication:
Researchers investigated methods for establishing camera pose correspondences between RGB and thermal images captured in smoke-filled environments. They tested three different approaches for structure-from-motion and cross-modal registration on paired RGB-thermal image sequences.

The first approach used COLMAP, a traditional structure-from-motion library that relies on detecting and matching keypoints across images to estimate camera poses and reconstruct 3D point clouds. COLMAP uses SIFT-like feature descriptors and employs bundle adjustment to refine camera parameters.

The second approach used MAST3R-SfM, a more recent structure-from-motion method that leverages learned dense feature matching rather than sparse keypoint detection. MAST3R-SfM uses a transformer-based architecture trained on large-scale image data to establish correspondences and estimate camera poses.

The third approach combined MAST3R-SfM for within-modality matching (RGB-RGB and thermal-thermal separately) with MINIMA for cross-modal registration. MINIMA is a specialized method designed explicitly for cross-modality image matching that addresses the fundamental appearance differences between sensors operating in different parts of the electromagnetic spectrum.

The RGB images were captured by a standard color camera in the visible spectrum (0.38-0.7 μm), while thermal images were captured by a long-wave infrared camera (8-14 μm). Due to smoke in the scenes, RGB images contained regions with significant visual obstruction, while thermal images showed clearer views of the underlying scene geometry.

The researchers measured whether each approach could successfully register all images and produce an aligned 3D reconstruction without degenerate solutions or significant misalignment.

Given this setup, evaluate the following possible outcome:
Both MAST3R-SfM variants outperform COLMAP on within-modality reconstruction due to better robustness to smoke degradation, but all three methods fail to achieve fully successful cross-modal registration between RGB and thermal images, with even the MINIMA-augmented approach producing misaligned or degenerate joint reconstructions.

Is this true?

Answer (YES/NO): NO